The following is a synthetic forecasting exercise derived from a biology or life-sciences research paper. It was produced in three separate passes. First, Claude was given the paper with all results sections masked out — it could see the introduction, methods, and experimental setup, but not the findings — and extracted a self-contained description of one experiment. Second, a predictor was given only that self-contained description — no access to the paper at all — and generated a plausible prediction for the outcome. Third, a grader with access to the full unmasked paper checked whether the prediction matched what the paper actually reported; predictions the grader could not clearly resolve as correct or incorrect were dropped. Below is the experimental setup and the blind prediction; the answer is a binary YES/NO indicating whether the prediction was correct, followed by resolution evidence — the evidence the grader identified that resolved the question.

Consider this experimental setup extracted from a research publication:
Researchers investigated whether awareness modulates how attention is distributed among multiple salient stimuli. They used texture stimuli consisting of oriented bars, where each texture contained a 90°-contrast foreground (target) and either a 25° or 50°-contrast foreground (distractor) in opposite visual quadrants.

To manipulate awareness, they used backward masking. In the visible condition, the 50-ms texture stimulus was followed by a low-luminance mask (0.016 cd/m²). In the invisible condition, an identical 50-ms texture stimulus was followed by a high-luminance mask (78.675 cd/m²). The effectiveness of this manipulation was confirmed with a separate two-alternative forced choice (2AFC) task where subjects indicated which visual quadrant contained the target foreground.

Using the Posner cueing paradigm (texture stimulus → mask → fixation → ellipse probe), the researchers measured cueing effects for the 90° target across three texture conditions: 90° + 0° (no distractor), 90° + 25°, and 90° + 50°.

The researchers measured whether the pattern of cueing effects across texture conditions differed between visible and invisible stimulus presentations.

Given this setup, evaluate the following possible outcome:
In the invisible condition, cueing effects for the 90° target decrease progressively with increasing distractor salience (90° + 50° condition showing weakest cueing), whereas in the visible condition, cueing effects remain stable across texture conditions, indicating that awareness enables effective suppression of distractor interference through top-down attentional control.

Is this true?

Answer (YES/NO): NO